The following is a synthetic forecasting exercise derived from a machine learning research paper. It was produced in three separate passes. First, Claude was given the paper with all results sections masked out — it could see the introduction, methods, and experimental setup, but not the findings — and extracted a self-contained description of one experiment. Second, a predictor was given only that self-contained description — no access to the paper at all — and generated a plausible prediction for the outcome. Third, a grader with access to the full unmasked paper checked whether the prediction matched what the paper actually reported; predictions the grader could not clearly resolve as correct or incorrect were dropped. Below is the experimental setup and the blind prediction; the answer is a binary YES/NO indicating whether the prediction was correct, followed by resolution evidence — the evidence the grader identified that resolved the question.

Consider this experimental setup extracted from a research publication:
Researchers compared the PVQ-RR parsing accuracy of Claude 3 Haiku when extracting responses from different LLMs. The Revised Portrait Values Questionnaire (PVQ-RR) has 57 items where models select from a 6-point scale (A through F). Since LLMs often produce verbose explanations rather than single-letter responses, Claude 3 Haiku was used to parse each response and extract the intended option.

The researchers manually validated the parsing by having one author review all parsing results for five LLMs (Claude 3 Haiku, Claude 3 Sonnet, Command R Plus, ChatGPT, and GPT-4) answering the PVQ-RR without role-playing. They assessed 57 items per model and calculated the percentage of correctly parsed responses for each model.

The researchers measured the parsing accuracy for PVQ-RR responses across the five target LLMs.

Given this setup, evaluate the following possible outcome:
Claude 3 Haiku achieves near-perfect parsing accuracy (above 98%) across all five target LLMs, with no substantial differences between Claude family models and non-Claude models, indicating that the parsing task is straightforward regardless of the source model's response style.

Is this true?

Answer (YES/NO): NO